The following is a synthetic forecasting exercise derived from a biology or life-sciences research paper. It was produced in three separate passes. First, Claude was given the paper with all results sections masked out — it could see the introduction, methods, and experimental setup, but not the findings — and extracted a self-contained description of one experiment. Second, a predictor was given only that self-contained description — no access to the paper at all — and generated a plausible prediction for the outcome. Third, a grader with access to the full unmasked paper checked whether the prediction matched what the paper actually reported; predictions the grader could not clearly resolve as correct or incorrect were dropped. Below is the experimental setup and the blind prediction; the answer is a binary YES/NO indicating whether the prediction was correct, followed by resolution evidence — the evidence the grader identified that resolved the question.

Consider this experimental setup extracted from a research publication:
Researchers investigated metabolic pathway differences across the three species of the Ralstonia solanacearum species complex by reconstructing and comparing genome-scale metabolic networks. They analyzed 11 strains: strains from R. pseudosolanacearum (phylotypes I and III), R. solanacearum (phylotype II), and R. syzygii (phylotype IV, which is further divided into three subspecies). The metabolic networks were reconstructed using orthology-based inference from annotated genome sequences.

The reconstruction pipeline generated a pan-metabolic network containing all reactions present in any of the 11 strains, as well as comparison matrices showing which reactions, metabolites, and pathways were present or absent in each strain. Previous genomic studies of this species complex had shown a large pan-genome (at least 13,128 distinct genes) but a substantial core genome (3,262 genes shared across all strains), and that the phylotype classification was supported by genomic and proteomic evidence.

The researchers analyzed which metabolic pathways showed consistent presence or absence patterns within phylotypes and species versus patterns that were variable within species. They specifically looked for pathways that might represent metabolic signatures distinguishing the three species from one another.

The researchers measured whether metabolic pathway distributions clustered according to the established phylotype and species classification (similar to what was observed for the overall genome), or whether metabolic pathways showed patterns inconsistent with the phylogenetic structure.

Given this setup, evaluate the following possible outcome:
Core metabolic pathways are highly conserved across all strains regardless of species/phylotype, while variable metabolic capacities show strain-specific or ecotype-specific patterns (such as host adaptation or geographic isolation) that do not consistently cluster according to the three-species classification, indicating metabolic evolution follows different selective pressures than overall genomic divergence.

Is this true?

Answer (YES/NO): NO